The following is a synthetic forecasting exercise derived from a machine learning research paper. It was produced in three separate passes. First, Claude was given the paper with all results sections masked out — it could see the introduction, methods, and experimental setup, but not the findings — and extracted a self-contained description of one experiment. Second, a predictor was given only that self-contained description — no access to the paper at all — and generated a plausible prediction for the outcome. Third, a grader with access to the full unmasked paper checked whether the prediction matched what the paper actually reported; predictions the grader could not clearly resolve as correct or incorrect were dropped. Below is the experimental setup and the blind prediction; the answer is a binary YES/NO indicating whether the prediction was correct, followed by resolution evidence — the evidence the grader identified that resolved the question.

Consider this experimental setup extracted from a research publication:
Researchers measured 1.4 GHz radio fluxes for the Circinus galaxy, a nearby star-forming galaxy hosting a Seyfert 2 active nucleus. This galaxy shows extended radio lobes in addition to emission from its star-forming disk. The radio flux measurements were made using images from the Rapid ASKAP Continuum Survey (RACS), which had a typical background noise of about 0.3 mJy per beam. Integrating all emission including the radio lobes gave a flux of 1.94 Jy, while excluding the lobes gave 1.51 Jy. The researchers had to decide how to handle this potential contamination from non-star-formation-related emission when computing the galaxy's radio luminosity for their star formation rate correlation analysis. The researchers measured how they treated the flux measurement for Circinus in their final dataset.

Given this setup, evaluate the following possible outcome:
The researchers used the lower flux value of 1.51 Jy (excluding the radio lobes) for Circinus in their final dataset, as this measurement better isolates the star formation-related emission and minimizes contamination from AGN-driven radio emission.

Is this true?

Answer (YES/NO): NO